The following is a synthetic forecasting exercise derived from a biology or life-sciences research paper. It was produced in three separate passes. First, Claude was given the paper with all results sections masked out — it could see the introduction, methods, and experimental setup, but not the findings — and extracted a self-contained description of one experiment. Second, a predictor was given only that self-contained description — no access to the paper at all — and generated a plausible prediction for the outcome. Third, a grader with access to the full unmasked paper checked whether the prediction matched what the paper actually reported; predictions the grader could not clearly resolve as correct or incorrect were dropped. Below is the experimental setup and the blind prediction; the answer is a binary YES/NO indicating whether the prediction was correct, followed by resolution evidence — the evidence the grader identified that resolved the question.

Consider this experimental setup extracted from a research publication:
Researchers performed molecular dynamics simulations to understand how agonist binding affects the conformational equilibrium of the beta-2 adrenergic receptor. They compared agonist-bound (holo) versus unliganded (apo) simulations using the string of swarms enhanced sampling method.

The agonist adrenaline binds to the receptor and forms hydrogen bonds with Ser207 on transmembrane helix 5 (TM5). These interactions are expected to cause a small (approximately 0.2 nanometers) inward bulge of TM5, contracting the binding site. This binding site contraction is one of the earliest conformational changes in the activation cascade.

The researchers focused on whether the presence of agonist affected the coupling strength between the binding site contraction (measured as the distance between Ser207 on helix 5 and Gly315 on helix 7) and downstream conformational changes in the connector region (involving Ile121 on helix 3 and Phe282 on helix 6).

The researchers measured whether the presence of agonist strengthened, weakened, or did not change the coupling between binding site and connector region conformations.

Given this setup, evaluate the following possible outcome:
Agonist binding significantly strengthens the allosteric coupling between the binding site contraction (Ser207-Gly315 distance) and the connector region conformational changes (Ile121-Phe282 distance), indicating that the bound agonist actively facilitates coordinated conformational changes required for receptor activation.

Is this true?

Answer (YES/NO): YES